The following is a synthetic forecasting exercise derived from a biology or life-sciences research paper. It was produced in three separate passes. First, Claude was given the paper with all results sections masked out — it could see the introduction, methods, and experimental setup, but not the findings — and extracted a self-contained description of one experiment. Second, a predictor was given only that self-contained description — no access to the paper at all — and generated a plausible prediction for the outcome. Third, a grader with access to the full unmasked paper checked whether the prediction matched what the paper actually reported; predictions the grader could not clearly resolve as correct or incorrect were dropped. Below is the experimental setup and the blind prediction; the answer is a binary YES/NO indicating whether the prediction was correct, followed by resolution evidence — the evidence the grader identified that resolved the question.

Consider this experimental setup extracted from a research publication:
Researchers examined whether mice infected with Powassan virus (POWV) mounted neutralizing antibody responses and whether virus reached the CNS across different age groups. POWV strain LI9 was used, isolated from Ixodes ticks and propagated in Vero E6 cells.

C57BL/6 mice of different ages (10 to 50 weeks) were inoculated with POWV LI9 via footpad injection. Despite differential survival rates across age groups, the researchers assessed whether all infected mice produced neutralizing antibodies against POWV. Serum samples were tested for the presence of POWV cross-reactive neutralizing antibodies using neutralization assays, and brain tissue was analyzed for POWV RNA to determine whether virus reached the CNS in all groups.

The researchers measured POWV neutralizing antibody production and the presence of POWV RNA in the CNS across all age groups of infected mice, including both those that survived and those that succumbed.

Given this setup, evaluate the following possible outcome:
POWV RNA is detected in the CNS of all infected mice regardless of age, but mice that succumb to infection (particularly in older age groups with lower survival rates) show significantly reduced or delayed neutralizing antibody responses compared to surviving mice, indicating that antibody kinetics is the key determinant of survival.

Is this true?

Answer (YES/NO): NO